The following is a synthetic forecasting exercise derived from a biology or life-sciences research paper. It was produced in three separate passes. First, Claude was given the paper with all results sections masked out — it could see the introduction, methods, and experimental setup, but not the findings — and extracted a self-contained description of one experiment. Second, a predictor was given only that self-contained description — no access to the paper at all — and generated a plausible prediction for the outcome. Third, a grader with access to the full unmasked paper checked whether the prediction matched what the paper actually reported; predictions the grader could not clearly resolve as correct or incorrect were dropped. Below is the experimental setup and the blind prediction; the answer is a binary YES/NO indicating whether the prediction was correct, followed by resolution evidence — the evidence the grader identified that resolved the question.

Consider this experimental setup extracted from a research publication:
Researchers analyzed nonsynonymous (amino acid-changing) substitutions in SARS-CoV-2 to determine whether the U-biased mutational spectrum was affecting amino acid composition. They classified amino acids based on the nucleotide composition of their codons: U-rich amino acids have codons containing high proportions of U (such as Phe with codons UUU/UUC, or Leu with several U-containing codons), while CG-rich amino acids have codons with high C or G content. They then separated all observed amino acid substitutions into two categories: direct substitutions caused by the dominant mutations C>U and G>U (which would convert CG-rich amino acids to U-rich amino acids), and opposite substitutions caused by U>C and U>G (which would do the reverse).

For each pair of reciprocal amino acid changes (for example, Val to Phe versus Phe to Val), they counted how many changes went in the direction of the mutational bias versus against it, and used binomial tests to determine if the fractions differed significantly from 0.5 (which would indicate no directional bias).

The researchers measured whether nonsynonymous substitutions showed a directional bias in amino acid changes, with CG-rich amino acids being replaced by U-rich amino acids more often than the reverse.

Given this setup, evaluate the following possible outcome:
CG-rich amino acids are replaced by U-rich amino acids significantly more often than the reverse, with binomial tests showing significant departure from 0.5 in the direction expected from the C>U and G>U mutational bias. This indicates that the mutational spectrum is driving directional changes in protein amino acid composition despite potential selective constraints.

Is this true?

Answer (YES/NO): YES